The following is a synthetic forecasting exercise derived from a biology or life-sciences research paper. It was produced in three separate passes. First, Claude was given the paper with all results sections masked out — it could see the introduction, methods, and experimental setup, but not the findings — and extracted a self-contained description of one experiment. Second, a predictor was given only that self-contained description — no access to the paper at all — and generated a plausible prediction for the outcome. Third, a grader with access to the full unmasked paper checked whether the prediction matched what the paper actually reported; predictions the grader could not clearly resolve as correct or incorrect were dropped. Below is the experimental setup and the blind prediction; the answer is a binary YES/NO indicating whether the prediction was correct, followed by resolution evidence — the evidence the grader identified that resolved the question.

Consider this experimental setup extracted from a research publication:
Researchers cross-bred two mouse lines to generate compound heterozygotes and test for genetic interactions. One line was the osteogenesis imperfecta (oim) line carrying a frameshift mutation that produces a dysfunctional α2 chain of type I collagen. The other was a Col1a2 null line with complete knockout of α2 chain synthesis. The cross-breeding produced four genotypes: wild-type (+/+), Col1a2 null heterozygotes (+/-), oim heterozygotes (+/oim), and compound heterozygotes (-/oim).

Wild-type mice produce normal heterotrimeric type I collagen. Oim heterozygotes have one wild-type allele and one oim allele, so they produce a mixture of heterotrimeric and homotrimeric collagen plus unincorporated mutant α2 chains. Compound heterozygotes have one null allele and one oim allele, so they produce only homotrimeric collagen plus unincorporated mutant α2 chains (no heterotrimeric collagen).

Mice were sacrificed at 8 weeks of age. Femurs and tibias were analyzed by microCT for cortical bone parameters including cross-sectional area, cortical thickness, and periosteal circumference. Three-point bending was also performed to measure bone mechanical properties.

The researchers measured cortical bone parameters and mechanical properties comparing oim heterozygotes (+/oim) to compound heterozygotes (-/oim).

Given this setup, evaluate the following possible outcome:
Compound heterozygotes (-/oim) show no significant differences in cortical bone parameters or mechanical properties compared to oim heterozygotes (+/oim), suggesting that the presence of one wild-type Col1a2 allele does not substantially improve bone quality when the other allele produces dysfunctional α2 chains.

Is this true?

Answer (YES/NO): NO